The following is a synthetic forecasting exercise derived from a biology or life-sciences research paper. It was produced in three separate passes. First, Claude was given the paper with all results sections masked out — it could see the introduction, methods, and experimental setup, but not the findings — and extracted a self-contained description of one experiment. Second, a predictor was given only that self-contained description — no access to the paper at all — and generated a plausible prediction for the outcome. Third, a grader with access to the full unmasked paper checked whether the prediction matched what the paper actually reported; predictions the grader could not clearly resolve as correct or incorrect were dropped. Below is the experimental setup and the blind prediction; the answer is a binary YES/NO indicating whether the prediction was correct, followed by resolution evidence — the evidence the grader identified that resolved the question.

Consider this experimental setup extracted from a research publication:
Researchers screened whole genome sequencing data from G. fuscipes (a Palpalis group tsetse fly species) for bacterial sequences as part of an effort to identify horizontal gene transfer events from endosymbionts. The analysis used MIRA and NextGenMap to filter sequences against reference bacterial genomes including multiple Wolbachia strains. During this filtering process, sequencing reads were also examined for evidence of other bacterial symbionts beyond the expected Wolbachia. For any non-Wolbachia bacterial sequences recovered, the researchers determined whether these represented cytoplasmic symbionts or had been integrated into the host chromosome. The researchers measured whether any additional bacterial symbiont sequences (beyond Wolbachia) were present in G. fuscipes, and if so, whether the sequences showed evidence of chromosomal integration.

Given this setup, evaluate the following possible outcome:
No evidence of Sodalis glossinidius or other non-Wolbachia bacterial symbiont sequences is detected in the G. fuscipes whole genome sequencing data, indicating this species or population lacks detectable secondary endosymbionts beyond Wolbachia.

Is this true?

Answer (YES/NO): NO